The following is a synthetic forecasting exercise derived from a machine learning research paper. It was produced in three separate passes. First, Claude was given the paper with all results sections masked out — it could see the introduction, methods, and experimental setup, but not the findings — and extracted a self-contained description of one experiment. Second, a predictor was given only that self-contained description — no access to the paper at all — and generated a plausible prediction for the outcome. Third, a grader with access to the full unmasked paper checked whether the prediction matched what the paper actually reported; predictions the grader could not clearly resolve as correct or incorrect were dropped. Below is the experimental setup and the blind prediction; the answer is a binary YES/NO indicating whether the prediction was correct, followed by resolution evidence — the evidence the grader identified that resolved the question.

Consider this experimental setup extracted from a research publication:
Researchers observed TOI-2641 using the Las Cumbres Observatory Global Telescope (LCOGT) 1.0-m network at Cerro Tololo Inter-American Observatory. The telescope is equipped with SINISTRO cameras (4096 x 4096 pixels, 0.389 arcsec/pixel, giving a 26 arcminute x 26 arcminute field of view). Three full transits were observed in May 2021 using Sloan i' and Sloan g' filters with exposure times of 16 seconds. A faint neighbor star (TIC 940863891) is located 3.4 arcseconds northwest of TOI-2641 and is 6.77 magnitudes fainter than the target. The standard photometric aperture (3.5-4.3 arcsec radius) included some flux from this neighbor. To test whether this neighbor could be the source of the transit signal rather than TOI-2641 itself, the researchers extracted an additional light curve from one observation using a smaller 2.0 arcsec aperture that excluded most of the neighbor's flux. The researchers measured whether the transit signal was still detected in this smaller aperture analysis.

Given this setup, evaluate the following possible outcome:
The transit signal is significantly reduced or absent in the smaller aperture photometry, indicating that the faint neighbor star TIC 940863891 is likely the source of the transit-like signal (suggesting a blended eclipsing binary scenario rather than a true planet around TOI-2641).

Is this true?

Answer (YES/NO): NO